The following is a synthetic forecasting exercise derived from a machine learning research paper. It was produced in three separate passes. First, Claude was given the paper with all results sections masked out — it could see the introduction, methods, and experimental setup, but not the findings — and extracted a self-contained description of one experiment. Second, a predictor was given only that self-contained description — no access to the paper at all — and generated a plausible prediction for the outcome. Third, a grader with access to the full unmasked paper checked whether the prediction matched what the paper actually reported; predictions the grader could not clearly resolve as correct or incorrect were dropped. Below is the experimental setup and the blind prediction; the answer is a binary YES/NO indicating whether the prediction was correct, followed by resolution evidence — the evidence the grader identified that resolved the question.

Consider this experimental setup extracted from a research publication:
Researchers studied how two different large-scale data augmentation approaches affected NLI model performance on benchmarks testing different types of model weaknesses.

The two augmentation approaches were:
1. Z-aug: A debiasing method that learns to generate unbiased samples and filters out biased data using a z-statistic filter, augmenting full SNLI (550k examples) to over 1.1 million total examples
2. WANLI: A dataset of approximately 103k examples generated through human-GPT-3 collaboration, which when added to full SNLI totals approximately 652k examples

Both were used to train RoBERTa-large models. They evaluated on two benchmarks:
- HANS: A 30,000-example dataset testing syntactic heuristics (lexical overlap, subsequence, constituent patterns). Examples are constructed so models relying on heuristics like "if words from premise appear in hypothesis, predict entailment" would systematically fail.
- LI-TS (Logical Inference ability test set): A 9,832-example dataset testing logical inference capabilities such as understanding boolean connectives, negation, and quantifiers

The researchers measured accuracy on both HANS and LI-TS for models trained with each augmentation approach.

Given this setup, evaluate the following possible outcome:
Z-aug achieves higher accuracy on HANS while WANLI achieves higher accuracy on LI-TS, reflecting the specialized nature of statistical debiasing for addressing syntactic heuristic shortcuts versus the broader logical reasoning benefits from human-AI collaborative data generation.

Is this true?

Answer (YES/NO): NO